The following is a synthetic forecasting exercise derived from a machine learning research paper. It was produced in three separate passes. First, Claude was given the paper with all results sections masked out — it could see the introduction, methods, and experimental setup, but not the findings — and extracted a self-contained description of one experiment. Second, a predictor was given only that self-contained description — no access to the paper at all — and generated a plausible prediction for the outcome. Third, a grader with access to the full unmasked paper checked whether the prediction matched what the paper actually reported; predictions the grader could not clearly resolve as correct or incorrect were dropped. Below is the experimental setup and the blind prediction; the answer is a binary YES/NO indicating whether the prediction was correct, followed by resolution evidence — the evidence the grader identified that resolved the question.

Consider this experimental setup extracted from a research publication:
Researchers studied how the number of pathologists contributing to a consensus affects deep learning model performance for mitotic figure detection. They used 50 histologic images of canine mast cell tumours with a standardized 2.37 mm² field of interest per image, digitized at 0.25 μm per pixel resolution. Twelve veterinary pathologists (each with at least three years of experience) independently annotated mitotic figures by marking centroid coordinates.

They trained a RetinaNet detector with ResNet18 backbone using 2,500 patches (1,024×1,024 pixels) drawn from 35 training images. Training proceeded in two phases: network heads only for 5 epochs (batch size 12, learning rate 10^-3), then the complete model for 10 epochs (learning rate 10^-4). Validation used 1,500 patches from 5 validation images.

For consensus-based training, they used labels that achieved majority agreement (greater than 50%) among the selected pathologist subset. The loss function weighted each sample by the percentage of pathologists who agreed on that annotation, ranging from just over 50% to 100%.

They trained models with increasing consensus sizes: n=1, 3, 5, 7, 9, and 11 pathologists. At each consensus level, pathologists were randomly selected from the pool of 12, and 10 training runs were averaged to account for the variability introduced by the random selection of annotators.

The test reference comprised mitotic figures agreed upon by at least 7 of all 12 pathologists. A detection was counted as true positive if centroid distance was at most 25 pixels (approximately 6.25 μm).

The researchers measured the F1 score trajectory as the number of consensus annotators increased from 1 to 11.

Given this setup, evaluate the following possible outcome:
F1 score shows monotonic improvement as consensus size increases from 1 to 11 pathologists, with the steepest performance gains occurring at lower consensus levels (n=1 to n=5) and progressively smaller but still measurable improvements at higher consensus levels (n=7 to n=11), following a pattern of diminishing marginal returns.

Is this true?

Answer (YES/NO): NO